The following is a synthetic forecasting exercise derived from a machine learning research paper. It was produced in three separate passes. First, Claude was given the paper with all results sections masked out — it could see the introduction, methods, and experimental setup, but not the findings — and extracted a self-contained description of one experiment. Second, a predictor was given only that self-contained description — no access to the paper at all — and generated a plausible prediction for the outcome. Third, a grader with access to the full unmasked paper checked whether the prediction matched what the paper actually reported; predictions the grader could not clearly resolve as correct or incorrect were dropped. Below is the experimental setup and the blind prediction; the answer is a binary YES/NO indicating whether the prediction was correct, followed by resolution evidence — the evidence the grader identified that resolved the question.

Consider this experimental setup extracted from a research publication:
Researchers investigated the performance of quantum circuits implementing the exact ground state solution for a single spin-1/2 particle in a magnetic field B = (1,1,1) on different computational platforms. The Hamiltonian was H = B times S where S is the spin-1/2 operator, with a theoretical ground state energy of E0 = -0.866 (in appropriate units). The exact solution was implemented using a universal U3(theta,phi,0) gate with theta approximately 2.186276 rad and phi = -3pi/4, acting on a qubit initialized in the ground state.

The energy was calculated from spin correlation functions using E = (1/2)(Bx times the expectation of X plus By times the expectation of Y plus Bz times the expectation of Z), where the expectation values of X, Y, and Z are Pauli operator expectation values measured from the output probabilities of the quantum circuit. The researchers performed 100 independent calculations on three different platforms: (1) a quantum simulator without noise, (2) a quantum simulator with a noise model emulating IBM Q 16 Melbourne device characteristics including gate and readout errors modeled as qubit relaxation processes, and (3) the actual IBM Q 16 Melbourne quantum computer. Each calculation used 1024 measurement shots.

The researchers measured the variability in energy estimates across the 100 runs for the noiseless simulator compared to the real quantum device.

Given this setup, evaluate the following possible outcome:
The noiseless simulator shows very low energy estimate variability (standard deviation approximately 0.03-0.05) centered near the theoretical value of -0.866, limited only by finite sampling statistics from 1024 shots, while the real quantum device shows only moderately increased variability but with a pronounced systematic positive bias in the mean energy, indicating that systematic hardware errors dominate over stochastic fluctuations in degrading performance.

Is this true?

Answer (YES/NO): NO